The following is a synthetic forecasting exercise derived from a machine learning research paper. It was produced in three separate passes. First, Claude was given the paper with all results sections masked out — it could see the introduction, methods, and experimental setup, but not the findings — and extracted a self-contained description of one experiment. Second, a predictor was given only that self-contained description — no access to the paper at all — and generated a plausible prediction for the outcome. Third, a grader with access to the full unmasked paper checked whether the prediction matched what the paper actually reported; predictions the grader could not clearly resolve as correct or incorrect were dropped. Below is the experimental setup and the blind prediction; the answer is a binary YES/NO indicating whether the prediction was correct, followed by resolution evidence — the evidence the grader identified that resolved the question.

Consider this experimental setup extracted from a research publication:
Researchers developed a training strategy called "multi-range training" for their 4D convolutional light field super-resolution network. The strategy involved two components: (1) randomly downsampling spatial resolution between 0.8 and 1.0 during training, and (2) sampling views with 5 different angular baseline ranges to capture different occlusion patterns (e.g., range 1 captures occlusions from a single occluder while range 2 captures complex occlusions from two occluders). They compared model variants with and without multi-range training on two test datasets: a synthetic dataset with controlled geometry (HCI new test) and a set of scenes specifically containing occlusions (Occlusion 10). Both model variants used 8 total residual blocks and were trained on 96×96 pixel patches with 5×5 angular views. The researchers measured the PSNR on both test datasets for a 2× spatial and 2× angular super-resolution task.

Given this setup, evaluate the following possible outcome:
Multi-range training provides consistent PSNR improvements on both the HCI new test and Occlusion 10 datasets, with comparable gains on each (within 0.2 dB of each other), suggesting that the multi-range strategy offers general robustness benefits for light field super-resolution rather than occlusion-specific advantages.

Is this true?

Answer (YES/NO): NO